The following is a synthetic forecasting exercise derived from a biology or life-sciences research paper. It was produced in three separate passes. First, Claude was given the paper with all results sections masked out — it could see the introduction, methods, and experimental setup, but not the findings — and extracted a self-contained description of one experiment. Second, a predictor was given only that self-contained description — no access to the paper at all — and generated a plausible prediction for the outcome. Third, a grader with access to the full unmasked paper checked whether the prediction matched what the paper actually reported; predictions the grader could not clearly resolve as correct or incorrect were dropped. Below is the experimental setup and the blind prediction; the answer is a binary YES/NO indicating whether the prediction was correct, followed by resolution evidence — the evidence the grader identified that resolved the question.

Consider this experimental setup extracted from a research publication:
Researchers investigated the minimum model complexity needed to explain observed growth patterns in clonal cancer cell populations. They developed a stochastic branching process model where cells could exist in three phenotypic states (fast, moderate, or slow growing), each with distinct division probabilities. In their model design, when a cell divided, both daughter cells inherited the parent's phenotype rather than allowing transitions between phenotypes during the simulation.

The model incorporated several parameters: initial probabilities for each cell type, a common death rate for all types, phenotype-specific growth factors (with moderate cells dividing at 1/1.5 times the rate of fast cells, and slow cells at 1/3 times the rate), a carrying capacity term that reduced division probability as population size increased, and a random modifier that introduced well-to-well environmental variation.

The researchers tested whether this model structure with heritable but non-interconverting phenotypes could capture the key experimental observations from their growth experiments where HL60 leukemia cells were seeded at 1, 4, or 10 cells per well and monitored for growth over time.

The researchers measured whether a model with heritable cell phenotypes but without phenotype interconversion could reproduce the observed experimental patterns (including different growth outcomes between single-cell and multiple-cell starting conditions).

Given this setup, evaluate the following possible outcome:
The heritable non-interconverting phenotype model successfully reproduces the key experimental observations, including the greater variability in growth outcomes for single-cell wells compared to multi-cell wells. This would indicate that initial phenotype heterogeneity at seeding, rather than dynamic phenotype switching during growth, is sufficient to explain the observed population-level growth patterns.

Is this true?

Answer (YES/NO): YES